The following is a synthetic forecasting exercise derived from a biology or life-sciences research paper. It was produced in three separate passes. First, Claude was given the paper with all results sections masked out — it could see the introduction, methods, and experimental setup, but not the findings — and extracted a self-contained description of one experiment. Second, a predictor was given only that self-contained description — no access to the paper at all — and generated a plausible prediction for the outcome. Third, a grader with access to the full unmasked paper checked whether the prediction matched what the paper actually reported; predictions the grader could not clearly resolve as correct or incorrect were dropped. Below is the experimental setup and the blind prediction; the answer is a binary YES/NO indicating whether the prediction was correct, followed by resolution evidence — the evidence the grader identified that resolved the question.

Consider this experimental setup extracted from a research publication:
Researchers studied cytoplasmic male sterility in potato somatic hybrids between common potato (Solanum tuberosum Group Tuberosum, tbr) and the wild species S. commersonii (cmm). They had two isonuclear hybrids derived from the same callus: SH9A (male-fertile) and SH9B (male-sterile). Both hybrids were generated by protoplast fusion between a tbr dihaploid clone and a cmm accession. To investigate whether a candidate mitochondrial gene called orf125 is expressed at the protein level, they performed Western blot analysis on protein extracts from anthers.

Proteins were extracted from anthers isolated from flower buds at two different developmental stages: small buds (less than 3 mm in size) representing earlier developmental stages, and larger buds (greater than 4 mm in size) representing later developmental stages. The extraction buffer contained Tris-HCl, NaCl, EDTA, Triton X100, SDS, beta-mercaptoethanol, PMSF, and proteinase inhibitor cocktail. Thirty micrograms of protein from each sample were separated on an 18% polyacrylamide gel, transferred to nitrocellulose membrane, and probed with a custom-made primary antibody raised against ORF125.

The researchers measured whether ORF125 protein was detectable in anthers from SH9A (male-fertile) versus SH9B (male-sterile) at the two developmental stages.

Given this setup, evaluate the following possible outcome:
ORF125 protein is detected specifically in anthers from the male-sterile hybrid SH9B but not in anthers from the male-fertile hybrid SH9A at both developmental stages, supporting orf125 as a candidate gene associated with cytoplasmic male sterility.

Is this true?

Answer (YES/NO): YES